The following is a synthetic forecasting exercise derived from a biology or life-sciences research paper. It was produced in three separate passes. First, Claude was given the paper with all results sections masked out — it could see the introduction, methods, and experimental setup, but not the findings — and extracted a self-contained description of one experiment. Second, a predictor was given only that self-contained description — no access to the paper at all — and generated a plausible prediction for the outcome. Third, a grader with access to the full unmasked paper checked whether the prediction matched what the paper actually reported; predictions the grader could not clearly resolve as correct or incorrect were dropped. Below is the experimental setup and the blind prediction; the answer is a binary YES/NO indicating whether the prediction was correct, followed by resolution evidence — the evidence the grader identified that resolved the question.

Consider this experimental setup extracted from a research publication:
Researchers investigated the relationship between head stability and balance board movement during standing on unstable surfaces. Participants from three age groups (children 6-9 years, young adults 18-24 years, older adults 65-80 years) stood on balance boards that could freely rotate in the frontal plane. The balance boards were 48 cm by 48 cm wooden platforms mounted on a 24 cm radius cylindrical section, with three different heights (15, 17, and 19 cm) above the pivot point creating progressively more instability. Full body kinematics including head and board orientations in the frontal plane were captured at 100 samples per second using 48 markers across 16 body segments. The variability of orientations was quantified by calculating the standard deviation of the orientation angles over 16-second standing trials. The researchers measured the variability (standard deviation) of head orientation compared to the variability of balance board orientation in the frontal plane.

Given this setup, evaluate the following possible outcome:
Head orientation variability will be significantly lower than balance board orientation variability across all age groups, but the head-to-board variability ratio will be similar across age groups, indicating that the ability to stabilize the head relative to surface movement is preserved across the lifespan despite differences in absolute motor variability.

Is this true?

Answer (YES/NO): NO